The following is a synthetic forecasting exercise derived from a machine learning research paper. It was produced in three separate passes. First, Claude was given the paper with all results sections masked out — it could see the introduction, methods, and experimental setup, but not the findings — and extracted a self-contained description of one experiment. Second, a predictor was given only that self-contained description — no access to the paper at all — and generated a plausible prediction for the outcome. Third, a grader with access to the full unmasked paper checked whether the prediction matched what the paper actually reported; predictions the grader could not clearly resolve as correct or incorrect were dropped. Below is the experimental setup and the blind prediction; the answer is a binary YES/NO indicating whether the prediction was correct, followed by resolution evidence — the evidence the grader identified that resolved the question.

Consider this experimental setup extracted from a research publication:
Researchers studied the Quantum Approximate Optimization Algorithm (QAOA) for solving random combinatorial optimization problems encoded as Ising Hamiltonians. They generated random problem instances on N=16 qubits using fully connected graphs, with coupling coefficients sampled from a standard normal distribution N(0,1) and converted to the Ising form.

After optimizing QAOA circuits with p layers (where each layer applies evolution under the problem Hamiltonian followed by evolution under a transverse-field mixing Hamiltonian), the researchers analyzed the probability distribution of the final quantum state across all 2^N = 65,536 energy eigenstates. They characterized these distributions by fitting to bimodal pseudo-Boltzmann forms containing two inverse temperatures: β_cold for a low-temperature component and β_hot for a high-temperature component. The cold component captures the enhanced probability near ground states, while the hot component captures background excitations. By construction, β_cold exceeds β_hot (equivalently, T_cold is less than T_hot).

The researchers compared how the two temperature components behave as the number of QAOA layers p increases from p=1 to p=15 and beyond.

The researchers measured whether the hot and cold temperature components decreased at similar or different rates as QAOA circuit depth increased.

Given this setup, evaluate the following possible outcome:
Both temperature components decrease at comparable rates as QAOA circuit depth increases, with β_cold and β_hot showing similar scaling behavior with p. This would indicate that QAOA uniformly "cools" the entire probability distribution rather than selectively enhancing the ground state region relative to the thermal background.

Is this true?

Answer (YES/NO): NO